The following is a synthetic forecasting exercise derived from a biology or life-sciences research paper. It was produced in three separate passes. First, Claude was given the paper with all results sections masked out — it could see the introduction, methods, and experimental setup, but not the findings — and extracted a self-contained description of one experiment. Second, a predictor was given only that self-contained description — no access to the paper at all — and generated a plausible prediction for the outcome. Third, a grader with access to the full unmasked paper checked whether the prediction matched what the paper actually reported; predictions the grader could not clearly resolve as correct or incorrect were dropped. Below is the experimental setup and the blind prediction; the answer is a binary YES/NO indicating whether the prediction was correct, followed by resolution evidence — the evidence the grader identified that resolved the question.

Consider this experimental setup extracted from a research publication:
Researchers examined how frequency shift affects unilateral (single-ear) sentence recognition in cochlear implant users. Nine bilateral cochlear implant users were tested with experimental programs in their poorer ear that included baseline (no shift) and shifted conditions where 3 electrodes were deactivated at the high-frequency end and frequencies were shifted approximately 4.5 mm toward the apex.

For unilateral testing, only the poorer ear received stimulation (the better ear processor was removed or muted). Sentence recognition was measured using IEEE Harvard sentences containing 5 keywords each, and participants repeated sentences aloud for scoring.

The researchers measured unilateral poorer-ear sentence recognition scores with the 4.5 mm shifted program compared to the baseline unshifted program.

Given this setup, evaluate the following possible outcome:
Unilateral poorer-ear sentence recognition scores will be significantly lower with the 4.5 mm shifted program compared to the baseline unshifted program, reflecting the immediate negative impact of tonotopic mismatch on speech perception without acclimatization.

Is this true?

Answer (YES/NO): YES